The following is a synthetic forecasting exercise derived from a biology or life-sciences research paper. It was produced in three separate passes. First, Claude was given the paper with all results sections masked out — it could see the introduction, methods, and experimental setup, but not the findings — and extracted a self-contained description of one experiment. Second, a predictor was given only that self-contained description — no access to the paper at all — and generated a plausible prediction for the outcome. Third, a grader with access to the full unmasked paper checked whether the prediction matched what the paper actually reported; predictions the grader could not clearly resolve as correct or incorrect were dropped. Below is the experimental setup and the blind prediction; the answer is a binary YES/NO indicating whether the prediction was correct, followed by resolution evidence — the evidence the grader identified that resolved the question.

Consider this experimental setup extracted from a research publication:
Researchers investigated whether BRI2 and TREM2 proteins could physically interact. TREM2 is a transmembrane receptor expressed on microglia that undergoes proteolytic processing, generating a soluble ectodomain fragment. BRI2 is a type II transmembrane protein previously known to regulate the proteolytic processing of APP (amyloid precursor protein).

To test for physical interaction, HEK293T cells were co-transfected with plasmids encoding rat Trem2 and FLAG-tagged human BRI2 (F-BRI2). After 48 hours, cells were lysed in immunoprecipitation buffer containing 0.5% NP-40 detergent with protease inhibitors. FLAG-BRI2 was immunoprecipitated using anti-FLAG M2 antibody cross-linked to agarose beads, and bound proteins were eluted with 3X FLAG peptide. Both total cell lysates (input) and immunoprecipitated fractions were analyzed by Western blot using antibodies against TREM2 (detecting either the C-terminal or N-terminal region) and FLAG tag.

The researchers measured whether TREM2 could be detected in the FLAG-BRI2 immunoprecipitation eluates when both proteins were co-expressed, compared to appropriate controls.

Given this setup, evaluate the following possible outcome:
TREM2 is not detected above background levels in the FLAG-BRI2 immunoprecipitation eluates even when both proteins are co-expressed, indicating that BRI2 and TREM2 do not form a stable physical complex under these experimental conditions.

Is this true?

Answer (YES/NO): NO